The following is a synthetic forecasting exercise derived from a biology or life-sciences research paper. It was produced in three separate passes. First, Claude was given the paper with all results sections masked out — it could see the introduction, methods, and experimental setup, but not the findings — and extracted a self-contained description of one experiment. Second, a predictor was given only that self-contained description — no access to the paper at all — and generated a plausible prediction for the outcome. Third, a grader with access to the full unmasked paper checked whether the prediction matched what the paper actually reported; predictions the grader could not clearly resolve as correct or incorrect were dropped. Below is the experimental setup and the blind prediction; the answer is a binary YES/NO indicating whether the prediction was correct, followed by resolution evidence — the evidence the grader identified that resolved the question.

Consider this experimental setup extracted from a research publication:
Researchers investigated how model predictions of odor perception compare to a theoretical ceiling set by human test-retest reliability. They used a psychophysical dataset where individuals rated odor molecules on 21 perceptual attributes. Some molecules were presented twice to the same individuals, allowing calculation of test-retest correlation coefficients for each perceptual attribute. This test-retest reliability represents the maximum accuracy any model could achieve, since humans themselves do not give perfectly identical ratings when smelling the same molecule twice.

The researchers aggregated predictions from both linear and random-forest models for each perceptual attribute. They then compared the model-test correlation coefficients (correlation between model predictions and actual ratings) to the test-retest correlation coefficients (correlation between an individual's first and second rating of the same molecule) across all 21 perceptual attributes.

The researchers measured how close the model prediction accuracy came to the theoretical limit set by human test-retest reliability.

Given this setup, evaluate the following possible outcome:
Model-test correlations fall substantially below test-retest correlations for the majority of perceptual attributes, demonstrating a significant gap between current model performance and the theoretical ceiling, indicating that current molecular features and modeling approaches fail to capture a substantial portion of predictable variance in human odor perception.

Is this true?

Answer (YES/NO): NO